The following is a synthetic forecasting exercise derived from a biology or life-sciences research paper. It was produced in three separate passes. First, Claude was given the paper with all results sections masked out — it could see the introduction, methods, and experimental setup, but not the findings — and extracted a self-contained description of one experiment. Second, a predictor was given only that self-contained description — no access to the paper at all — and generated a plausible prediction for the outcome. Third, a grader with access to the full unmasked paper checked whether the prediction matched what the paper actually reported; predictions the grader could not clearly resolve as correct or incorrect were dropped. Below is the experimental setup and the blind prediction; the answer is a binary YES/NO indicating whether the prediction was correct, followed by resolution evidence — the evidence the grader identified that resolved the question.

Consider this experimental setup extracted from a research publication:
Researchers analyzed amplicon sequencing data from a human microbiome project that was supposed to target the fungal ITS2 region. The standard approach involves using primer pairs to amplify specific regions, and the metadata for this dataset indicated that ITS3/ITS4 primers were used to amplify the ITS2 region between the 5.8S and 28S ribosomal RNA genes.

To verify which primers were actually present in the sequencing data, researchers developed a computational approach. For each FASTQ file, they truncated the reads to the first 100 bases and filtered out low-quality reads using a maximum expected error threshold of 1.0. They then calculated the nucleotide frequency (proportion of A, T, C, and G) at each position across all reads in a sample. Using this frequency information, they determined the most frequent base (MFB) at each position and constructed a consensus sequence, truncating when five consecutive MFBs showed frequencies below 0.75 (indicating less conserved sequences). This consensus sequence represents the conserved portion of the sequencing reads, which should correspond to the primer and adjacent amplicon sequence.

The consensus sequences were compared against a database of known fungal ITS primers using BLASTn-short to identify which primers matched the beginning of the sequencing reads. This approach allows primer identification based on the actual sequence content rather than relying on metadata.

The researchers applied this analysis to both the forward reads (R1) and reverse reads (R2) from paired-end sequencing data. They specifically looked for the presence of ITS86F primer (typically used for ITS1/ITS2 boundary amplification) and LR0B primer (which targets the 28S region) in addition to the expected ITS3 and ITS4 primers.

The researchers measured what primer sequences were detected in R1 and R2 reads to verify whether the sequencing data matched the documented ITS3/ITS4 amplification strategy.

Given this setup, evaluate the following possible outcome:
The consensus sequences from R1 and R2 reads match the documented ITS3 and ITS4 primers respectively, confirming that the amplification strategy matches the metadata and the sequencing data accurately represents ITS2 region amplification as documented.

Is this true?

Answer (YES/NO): NO